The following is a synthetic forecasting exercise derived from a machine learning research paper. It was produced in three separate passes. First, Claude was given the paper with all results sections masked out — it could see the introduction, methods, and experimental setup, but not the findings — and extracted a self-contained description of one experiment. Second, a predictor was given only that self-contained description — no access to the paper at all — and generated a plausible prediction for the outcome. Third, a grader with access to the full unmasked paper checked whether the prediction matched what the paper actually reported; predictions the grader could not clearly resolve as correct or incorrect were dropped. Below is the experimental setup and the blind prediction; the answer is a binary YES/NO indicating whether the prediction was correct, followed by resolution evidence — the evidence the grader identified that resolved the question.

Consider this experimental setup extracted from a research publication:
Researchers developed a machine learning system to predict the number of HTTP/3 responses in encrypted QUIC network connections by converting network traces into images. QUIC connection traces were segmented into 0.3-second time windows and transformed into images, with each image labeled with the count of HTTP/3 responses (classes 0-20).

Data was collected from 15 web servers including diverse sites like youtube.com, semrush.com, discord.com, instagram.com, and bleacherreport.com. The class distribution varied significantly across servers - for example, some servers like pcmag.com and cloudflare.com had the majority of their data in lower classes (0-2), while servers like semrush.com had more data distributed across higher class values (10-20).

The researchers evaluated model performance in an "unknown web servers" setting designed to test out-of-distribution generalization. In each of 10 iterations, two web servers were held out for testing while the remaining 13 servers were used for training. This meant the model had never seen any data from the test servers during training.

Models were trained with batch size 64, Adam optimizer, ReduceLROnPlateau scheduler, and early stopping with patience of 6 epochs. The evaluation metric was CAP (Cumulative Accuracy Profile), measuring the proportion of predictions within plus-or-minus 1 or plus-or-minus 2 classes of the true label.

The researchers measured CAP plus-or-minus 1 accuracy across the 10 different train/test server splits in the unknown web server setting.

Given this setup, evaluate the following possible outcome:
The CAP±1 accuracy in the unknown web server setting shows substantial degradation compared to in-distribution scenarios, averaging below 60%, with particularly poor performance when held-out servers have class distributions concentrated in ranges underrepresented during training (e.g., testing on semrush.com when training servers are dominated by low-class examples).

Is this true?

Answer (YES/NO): NO